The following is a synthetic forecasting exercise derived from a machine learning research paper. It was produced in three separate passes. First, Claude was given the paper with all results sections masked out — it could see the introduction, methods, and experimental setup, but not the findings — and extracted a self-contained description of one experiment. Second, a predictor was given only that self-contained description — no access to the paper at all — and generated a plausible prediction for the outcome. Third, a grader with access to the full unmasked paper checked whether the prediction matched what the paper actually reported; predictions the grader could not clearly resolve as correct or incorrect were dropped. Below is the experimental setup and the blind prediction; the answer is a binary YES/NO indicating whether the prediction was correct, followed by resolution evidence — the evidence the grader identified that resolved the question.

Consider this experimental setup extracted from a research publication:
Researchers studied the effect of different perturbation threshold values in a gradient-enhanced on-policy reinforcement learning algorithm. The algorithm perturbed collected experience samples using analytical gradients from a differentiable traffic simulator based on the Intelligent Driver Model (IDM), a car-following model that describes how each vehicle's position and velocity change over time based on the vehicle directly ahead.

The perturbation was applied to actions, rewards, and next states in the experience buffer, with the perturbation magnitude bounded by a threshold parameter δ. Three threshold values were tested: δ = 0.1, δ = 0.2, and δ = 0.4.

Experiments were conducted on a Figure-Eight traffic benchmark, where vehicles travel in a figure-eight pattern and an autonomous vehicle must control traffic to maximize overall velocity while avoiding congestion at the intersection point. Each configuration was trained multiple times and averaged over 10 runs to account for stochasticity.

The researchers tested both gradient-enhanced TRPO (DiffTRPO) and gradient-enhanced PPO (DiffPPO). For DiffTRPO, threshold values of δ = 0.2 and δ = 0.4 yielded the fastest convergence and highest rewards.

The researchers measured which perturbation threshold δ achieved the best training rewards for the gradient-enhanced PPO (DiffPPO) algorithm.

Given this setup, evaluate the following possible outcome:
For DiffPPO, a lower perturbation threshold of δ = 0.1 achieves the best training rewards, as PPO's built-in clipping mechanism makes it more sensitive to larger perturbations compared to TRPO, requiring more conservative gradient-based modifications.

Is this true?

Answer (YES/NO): YES